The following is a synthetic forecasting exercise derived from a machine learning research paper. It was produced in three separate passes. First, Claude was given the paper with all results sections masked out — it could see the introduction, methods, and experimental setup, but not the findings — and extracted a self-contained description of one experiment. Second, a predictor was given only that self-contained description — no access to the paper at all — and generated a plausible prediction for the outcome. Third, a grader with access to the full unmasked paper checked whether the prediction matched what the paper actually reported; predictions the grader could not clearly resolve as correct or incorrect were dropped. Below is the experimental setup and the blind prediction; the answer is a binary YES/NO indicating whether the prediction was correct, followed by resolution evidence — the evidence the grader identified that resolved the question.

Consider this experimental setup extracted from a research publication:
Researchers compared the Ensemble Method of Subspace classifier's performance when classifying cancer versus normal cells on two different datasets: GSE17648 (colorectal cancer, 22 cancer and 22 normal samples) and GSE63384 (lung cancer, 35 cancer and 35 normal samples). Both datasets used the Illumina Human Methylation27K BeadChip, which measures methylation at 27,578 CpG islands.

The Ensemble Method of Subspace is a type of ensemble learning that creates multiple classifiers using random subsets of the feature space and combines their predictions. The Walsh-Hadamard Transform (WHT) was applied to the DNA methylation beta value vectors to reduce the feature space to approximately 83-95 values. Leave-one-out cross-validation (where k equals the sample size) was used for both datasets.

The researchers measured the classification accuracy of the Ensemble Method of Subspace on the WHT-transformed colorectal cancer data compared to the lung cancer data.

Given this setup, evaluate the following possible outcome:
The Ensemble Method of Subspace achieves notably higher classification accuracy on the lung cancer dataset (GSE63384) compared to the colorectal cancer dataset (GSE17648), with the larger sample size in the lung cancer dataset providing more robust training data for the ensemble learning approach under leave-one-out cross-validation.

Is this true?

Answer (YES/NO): NO